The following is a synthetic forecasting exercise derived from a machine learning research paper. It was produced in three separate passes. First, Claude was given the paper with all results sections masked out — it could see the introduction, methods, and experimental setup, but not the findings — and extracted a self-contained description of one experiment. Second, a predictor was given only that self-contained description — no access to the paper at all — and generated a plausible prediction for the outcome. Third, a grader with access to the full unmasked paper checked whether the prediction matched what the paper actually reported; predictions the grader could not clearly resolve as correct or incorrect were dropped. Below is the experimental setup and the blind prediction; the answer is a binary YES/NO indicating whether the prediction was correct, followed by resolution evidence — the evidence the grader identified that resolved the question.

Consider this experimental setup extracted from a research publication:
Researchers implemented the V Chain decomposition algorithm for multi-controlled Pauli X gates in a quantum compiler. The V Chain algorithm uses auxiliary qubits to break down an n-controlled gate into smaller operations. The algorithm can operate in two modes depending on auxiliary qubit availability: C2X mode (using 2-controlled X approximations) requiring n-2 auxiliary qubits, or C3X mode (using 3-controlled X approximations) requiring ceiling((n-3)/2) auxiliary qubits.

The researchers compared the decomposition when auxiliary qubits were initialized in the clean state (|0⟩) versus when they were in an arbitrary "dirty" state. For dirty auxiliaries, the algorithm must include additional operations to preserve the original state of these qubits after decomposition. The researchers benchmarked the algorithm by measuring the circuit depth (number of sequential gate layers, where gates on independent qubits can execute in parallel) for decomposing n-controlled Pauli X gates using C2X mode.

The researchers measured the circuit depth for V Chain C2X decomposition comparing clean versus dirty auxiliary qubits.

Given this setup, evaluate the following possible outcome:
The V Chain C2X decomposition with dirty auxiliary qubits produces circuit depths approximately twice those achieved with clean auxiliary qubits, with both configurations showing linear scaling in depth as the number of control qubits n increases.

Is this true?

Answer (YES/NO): YES